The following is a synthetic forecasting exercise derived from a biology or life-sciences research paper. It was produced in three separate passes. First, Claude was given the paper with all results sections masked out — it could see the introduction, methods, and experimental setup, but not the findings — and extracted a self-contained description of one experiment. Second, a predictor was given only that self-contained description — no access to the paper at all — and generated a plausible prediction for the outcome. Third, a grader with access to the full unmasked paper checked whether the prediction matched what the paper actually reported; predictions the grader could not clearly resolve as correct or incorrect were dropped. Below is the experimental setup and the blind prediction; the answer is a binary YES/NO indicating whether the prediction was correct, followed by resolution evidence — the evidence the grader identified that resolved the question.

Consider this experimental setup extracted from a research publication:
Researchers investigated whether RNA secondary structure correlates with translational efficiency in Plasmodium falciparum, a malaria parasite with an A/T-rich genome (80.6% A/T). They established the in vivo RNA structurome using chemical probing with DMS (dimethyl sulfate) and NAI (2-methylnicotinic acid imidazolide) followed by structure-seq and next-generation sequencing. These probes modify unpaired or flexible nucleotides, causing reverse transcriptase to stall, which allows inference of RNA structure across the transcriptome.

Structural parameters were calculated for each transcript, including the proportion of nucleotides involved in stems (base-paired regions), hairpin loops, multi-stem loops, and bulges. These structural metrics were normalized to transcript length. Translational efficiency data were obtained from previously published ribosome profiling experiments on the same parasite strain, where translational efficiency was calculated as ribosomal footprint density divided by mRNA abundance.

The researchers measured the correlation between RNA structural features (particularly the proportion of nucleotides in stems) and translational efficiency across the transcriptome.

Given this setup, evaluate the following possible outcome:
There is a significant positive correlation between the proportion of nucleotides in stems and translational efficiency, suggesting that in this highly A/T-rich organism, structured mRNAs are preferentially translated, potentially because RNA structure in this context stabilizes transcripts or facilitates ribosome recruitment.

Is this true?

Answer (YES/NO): YES